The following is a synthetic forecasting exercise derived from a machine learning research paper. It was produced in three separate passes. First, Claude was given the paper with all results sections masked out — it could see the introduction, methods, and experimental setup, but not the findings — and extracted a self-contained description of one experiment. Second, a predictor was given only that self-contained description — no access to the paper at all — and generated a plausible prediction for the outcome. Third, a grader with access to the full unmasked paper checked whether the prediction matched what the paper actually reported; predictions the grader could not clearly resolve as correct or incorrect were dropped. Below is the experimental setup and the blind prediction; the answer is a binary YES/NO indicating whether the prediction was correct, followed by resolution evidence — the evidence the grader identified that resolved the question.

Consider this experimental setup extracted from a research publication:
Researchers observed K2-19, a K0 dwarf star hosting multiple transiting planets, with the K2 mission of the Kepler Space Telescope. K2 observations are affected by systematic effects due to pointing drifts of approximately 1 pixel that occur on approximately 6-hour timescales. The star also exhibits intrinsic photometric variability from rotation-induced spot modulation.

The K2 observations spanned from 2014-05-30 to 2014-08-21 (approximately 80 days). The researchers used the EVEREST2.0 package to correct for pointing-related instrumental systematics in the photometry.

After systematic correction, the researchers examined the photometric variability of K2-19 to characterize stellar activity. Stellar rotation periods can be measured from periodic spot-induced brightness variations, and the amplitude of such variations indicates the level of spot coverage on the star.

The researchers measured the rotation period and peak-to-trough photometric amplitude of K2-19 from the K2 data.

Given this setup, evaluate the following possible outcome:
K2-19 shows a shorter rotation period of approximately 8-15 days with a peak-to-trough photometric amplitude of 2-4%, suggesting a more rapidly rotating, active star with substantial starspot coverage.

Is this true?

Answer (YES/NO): NO